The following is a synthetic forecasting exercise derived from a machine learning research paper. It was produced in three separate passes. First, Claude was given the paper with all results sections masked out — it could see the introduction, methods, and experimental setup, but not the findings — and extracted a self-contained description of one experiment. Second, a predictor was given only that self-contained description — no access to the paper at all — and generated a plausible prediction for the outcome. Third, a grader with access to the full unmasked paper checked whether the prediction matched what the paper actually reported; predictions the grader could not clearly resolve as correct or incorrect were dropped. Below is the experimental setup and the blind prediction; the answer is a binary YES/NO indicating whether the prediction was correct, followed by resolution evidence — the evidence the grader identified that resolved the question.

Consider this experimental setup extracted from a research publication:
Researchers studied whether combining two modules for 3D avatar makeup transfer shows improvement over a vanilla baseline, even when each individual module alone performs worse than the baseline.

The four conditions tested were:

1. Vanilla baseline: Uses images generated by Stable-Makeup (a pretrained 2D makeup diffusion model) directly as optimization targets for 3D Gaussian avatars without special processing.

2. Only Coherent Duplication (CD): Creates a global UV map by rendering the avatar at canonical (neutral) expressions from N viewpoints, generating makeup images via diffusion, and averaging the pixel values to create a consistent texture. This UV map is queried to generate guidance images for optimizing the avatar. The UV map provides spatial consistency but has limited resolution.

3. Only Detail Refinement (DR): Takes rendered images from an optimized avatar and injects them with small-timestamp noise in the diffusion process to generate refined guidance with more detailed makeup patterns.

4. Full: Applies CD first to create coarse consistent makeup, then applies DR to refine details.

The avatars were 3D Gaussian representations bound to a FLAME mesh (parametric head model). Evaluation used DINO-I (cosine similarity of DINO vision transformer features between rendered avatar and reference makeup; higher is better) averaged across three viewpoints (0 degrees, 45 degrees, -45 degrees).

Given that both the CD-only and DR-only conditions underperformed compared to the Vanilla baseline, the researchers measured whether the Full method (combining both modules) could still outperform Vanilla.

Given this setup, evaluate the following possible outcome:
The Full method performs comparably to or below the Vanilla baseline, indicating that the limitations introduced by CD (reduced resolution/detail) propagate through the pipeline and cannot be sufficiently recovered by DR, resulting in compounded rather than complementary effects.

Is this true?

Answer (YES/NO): NO